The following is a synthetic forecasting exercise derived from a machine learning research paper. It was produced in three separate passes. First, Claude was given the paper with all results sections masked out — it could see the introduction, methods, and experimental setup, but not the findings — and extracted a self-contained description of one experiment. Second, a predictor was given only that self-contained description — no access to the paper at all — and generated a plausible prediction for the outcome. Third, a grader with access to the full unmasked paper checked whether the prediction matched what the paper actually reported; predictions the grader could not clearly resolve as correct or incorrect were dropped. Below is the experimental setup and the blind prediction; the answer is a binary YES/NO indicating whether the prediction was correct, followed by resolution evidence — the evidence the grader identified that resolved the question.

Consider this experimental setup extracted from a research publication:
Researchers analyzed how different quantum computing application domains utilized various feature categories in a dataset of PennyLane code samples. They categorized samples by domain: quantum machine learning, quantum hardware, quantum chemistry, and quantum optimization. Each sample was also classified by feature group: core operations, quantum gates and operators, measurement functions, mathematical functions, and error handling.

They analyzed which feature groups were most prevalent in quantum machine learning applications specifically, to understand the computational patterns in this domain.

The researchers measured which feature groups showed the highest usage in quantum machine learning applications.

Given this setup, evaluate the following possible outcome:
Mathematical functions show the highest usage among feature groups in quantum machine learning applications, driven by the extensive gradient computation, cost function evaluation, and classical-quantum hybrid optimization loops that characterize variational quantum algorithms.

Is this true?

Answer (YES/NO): NO